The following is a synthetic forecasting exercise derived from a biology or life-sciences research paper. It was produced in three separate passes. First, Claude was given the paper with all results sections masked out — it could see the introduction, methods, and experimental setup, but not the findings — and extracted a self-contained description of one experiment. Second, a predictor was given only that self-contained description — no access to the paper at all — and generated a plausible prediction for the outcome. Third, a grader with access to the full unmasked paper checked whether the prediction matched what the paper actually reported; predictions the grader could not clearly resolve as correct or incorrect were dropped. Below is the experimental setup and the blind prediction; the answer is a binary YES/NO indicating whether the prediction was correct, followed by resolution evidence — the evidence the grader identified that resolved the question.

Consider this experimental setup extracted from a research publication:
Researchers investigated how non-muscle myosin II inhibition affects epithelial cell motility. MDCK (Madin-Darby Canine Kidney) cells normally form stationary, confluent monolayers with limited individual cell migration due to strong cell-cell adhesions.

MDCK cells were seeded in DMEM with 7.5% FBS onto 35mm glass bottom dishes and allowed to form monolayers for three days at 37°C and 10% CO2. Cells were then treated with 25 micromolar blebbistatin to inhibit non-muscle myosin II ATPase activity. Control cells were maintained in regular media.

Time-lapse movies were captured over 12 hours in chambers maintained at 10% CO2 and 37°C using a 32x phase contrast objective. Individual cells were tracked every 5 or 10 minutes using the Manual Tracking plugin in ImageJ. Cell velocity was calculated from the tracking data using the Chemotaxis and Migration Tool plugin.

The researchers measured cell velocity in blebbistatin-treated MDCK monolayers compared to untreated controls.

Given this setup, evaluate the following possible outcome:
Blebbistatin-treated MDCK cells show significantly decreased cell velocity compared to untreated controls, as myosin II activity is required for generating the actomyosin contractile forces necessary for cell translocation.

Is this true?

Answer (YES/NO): NO